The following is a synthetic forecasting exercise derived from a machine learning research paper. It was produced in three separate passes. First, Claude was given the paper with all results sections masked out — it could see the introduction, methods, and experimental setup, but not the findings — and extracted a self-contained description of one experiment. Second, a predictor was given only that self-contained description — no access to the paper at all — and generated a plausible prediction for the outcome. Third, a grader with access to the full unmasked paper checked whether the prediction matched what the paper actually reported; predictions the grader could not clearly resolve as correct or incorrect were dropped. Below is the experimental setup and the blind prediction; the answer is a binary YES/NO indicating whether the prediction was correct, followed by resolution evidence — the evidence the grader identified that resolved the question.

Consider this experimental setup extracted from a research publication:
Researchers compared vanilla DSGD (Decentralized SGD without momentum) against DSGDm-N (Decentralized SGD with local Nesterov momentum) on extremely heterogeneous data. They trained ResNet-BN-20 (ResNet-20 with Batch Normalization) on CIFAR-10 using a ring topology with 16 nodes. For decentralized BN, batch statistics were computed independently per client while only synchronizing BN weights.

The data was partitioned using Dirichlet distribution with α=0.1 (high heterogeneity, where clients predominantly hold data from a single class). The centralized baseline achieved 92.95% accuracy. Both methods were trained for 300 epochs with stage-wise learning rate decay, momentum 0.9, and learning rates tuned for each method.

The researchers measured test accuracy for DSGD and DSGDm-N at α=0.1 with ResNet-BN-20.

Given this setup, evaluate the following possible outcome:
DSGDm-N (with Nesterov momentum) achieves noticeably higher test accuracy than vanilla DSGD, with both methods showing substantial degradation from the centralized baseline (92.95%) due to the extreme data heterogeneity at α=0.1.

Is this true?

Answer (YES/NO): YES